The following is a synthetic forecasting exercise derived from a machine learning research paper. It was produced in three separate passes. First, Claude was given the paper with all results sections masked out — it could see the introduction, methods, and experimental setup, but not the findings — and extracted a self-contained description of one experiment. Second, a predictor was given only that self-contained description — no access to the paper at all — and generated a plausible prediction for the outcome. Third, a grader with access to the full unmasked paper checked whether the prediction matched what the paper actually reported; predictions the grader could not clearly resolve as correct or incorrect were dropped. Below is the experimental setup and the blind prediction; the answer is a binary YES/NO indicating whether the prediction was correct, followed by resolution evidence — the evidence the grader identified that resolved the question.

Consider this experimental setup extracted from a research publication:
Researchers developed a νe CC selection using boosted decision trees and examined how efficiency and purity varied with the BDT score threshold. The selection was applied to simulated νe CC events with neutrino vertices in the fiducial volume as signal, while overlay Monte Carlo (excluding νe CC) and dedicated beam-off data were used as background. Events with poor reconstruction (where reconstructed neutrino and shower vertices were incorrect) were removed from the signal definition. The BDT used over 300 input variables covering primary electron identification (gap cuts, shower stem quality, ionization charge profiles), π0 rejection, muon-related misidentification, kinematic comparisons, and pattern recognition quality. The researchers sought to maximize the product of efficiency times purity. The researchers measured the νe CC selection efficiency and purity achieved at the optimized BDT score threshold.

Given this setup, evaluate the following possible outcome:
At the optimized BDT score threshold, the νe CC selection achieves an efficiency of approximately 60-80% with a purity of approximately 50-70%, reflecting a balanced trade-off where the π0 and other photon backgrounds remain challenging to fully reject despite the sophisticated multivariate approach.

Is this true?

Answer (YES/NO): NO